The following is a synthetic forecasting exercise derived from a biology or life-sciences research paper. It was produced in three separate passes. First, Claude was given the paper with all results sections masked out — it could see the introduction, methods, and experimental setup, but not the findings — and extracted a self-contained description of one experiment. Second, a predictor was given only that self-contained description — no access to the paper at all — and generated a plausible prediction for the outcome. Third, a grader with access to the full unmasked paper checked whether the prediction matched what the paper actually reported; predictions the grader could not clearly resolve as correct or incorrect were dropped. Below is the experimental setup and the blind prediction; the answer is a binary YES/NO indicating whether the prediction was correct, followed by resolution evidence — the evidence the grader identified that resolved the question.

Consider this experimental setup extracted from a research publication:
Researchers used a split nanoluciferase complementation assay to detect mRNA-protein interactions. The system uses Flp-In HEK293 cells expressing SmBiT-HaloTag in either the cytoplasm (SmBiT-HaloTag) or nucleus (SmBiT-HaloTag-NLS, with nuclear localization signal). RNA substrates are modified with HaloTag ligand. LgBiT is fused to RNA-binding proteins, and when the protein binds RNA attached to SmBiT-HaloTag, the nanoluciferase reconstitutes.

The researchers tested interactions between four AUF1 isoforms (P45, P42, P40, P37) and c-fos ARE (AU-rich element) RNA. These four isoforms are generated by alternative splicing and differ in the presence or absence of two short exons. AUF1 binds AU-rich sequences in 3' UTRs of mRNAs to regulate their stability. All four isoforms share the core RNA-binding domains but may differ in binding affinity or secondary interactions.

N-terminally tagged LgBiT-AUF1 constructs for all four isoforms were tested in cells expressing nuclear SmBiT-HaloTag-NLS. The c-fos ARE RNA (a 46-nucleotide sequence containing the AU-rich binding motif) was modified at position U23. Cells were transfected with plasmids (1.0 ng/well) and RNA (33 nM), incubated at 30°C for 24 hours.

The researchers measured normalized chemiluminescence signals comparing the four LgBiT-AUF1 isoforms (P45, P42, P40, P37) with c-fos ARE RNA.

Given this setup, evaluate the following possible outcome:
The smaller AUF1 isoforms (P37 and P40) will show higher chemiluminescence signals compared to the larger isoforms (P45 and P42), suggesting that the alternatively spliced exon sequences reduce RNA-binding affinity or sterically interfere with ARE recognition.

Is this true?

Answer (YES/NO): NO